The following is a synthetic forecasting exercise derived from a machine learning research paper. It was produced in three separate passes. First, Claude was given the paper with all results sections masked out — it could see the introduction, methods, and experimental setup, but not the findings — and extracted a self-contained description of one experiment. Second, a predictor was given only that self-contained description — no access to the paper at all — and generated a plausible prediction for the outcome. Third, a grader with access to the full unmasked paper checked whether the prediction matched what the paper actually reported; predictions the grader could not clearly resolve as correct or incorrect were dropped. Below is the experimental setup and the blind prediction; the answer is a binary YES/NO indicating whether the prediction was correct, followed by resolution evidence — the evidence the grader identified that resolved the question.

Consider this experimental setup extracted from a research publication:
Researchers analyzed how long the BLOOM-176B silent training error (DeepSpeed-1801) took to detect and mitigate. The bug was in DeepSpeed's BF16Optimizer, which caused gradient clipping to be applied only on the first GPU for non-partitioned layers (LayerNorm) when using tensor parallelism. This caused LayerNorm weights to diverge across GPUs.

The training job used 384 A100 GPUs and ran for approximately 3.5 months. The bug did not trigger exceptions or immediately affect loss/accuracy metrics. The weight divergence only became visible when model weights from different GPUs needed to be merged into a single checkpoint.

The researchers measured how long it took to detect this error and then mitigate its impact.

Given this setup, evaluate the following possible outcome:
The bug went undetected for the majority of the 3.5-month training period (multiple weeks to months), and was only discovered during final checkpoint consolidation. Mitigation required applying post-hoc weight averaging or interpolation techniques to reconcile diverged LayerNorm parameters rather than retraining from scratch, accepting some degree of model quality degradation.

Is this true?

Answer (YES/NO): NO